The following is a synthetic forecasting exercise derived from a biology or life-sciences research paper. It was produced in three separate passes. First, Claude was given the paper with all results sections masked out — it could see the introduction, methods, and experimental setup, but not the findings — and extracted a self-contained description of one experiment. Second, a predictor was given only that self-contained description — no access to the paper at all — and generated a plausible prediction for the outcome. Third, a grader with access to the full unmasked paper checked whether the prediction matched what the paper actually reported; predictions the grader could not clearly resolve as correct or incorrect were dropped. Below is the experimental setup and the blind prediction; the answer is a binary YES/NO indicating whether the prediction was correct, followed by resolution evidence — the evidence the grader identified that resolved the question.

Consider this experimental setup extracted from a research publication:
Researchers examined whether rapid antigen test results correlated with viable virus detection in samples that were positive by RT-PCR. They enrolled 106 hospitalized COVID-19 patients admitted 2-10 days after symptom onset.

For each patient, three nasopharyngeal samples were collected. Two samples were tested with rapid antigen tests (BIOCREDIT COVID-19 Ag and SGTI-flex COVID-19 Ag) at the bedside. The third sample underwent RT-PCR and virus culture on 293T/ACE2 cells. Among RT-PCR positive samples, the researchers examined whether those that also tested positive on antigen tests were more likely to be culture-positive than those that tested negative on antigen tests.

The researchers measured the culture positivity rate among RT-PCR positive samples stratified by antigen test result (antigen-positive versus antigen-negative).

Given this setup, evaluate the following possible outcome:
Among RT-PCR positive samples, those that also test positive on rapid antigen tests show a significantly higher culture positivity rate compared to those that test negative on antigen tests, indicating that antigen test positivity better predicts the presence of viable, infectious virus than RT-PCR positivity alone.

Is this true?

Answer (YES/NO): YES